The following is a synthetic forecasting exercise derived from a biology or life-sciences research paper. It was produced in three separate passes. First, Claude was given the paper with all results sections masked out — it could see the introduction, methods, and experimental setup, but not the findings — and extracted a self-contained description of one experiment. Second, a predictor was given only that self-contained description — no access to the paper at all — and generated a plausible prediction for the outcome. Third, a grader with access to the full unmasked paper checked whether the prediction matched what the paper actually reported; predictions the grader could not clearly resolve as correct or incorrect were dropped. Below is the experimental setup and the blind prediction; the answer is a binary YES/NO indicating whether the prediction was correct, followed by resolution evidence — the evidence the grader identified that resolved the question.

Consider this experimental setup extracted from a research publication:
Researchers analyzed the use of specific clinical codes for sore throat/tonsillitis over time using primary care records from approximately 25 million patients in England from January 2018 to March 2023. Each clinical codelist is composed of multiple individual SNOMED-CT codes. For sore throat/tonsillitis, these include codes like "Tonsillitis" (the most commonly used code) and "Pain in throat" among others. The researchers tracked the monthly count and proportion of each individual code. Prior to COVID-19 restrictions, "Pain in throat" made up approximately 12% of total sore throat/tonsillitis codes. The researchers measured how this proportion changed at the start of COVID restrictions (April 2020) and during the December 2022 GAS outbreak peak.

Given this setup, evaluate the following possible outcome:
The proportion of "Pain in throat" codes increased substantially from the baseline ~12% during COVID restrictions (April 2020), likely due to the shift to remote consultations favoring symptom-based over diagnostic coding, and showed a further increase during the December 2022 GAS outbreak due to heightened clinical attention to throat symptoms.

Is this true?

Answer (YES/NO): NO